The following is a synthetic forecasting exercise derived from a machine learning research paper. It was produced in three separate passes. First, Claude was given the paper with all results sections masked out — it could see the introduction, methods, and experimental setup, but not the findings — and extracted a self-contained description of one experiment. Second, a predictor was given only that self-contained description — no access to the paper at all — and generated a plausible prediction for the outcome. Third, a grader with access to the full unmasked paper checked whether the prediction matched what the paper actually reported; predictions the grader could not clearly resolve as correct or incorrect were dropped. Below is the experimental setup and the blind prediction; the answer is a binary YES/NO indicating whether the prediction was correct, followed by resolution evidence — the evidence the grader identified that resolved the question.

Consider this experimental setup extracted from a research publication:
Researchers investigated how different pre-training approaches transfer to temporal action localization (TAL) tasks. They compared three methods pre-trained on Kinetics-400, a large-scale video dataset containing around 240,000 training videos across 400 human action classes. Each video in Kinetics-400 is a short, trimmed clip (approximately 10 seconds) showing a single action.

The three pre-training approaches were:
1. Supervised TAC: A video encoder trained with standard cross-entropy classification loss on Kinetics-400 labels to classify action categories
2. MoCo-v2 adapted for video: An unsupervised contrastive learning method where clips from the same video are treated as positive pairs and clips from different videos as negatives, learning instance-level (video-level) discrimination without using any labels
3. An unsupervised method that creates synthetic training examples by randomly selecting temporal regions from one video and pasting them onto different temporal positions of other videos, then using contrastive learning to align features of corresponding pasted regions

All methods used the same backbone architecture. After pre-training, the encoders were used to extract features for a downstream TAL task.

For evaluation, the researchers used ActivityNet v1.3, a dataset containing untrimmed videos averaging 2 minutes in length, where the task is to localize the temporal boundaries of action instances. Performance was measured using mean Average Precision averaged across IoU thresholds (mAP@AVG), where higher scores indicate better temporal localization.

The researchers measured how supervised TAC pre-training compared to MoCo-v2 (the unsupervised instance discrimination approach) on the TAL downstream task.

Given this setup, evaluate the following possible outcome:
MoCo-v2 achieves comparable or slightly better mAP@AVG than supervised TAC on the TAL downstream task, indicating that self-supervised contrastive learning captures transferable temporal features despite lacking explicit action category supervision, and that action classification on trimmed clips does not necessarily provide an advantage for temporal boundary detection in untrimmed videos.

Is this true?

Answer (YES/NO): NO